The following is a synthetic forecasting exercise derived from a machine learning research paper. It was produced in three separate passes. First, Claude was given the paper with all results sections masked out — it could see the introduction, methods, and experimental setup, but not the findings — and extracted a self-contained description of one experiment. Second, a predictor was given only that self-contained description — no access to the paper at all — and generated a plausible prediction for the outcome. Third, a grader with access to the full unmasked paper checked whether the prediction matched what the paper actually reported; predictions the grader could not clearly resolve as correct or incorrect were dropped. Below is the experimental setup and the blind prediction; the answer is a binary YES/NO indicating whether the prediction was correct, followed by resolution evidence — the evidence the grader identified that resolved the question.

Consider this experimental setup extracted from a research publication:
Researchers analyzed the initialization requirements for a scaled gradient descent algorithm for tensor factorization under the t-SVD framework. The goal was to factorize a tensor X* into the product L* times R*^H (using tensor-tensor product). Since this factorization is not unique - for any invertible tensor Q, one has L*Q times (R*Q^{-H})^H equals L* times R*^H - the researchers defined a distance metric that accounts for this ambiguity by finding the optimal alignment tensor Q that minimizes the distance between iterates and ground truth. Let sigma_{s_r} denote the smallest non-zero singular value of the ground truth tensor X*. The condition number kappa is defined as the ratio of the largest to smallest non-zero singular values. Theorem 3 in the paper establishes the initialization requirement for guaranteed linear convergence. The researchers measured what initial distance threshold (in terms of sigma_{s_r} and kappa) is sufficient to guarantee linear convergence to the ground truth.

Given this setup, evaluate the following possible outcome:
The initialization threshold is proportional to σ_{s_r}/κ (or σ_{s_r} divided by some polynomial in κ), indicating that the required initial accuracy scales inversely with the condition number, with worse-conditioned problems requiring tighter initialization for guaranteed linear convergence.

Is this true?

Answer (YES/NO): NO